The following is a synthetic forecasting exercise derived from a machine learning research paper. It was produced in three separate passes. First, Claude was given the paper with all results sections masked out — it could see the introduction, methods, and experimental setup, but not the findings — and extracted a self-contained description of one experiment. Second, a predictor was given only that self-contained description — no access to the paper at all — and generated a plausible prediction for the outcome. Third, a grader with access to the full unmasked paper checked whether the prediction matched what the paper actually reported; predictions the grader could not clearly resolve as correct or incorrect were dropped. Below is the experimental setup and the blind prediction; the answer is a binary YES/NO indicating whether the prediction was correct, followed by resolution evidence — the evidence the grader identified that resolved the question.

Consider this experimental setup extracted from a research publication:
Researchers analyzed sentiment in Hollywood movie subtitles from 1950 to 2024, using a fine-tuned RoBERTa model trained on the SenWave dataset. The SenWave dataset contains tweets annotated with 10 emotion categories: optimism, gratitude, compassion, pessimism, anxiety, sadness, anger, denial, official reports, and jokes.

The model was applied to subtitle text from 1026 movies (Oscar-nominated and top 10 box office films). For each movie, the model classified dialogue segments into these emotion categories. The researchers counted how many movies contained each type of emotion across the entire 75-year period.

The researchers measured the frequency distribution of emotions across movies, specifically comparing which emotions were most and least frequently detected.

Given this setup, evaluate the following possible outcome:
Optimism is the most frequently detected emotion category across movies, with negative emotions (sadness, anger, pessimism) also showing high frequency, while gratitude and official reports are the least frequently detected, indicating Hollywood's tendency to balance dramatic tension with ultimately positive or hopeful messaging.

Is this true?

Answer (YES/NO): NO